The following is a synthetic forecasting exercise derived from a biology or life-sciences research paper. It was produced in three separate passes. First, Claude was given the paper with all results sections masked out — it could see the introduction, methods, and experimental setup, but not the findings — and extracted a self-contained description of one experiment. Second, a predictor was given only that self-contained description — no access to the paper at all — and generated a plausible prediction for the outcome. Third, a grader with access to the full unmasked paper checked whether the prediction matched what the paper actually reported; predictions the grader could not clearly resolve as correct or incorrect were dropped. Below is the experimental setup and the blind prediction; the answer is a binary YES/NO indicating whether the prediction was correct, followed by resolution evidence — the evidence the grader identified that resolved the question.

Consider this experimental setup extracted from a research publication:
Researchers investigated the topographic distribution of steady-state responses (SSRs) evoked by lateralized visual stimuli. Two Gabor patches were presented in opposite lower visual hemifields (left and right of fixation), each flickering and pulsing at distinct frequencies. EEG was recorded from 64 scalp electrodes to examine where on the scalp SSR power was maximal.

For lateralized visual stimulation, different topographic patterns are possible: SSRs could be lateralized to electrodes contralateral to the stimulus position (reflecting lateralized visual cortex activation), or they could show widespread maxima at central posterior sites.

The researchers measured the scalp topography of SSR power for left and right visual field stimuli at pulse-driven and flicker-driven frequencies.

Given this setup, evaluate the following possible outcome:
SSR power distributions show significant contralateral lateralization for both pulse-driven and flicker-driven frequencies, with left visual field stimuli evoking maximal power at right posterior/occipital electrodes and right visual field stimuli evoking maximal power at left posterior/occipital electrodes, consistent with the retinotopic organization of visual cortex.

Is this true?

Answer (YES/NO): NO